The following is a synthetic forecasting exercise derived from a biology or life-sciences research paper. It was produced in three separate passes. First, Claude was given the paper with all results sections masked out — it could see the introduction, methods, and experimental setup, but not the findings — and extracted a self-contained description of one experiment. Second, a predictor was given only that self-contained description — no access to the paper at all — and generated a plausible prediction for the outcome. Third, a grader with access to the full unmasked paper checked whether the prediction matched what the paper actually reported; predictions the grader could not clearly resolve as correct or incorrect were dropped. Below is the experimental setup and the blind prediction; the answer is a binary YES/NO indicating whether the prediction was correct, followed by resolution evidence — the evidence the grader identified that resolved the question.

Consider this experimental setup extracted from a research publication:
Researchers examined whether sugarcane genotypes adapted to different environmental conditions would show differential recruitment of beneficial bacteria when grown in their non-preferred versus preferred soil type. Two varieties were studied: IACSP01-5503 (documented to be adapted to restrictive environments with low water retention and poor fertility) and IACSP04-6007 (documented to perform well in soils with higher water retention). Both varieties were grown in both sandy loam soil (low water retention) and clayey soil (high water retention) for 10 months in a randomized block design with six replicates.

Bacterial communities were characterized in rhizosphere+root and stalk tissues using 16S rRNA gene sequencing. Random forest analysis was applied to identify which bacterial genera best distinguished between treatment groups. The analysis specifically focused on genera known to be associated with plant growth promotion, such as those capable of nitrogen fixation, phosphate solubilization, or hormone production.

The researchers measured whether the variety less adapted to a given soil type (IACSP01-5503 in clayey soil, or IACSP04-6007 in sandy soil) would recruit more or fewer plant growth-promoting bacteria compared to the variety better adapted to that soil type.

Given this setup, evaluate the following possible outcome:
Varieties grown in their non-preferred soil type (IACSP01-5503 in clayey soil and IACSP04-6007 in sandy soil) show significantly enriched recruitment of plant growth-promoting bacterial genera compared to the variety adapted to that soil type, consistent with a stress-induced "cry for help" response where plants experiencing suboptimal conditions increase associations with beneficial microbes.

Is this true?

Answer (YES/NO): NO